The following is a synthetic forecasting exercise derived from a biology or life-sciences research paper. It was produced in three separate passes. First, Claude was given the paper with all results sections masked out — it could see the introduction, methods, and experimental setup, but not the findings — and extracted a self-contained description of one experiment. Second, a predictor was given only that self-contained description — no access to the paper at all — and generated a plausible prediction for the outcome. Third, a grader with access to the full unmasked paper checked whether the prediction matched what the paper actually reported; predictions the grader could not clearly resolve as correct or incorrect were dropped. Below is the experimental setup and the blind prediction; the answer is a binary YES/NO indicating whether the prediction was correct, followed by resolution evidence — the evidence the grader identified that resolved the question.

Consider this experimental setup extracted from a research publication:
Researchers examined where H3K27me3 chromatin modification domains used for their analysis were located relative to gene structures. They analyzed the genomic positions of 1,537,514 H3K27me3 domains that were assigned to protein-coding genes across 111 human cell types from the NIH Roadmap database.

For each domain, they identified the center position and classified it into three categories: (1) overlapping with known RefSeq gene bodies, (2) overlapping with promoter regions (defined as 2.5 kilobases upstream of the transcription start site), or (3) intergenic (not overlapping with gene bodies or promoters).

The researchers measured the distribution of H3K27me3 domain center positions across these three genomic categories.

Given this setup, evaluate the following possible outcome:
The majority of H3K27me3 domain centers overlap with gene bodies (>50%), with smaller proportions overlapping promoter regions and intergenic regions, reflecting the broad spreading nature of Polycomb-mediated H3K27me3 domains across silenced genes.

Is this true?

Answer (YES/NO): YES